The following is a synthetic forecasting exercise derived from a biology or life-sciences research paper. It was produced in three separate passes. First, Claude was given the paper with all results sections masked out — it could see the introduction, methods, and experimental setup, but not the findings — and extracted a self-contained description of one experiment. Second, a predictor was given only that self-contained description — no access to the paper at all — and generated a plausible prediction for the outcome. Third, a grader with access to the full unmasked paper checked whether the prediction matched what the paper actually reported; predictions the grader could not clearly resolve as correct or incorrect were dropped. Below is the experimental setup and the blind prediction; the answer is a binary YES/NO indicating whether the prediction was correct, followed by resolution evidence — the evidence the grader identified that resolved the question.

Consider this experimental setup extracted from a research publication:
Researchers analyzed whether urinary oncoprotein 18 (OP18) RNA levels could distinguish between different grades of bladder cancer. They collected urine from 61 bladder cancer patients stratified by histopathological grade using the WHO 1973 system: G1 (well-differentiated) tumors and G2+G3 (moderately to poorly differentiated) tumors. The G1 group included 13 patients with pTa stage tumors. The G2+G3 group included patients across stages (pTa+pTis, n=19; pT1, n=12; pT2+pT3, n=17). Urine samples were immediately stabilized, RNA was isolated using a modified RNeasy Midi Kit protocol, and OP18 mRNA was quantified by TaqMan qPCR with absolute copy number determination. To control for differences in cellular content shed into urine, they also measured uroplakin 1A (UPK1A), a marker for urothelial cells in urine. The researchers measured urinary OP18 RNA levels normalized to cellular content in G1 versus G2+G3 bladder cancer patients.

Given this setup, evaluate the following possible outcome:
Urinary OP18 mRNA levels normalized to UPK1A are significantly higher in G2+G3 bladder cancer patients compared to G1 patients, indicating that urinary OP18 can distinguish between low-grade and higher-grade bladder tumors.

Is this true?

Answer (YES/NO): YES